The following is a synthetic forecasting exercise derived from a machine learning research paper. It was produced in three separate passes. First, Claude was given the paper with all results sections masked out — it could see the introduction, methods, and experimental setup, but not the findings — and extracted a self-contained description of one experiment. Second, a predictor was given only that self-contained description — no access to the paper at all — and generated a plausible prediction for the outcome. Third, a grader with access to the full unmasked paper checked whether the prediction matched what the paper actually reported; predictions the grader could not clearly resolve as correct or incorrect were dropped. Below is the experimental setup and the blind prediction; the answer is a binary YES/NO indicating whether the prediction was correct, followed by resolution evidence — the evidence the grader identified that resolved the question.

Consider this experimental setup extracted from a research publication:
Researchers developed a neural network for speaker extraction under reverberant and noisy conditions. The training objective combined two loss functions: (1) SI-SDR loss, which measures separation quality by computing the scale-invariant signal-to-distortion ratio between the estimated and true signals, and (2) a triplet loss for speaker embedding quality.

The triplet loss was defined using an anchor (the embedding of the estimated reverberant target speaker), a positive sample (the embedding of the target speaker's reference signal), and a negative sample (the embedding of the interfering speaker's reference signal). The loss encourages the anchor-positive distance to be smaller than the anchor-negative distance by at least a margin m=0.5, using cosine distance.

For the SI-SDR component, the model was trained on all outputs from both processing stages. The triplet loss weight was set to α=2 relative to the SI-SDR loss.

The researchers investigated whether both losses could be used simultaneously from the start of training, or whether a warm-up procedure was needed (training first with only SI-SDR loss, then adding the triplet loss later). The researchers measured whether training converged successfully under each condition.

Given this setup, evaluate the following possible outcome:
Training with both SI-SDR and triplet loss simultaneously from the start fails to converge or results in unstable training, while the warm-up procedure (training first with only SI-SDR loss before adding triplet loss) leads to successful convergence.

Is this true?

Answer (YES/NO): YES